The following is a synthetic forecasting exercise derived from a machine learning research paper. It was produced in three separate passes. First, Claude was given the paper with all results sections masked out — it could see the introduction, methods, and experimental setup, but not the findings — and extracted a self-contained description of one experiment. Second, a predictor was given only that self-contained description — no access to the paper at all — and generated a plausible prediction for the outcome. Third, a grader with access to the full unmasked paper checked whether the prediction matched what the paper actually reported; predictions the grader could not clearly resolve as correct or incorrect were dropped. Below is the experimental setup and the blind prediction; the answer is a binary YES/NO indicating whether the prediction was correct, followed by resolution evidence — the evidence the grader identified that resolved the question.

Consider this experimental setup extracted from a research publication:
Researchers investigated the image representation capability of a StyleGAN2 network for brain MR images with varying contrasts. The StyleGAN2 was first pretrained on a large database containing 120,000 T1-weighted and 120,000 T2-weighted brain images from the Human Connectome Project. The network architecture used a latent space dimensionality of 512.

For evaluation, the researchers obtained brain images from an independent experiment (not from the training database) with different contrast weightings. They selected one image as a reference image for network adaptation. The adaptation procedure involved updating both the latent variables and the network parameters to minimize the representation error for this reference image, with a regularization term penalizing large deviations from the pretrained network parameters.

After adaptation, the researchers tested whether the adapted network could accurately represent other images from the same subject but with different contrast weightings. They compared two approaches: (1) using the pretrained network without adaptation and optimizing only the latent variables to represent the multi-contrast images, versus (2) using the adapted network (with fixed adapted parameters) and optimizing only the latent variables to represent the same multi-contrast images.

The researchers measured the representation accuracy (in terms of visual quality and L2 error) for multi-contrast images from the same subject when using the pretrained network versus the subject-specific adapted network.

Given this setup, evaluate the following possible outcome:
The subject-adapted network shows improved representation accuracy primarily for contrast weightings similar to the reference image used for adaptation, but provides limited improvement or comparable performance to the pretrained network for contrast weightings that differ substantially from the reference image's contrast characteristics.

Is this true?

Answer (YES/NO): NO